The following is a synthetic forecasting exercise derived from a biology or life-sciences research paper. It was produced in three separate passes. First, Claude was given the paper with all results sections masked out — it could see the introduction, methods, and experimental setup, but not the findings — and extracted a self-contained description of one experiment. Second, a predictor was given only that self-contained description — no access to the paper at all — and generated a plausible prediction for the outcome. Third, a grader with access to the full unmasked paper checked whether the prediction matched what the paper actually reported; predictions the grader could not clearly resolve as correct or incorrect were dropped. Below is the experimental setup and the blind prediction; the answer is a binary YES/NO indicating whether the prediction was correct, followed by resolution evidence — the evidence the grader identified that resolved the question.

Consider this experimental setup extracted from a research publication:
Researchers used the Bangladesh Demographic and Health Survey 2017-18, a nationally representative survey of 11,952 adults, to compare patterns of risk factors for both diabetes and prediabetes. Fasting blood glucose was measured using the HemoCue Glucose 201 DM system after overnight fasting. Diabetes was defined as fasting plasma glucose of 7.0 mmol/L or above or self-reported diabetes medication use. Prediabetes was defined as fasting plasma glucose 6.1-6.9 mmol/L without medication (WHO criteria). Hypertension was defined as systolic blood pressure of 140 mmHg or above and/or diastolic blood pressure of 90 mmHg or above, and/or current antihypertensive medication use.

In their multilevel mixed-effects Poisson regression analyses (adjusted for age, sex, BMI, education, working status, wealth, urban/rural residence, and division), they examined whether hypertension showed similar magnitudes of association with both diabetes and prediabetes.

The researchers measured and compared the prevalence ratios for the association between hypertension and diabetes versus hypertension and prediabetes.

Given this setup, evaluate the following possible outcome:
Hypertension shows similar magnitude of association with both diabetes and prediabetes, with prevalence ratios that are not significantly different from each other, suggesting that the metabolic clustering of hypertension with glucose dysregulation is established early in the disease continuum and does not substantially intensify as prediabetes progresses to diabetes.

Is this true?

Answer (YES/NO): NO